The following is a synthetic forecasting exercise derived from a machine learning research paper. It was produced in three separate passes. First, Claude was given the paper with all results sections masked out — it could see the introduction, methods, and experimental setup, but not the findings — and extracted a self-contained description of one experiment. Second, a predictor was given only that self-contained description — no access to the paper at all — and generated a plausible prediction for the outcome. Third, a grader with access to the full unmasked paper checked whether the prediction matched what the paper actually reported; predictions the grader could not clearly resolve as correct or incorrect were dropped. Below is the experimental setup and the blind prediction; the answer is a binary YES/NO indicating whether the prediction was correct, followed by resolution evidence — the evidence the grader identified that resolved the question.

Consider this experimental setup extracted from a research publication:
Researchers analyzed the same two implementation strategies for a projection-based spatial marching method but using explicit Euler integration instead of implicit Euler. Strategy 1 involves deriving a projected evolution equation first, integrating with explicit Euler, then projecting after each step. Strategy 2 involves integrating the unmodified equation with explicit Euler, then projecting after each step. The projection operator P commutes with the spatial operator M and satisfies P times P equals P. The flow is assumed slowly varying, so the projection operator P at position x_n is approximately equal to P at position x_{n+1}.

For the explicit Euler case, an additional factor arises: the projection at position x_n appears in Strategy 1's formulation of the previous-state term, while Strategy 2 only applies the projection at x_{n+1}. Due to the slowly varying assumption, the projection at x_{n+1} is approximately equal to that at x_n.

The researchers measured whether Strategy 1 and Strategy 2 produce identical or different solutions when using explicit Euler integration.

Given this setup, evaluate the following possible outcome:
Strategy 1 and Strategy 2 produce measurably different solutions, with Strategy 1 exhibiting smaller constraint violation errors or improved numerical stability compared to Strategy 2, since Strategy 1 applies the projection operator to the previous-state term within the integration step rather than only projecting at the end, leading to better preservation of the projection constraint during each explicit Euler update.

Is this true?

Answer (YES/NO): NO